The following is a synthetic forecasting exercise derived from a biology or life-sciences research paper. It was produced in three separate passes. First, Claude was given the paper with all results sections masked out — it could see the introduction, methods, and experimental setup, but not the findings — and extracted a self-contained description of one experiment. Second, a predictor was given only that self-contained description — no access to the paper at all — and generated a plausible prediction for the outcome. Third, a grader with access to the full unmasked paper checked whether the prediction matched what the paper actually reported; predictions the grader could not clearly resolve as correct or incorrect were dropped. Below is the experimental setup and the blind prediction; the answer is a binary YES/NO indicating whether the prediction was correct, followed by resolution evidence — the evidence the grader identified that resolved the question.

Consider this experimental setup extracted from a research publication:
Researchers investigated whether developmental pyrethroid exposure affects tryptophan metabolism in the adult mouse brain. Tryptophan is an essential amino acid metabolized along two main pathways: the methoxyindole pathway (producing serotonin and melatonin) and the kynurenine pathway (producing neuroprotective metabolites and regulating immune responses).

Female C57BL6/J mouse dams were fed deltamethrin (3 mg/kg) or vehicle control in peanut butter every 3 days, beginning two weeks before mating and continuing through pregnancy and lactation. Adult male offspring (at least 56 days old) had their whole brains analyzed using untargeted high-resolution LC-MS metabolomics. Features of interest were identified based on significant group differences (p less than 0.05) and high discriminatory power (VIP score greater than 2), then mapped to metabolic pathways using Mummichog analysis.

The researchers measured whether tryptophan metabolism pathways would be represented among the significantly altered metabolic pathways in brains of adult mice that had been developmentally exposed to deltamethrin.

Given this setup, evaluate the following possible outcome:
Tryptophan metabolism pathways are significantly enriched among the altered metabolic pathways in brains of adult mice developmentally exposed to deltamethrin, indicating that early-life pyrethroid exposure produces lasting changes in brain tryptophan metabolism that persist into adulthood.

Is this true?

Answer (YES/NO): YES